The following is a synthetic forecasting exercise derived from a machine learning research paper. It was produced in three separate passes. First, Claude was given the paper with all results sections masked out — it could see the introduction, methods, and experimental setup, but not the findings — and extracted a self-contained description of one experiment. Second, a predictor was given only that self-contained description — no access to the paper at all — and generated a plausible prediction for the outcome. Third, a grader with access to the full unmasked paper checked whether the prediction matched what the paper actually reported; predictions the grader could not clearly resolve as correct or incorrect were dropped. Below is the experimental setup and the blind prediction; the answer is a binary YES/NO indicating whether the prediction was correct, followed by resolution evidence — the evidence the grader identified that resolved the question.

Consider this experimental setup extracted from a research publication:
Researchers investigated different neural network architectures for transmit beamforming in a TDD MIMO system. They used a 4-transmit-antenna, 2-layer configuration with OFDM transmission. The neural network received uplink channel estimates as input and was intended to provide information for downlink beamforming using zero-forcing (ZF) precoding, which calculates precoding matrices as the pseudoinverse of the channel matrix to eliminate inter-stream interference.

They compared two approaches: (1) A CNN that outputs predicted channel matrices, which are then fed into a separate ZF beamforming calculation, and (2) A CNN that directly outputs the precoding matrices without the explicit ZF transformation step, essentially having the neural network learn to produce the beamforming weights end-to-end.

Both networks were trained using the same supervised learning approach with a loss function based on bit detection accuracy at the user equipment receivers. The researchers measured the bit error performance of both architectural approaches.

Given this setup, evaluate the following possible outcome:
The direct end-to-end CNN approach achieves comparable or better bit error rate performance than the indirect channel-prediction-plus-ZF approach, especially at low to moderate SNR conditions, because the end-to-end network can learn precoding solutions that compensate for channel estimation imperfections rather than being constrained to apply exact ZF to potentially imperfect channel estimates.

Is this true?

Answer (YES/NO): NO